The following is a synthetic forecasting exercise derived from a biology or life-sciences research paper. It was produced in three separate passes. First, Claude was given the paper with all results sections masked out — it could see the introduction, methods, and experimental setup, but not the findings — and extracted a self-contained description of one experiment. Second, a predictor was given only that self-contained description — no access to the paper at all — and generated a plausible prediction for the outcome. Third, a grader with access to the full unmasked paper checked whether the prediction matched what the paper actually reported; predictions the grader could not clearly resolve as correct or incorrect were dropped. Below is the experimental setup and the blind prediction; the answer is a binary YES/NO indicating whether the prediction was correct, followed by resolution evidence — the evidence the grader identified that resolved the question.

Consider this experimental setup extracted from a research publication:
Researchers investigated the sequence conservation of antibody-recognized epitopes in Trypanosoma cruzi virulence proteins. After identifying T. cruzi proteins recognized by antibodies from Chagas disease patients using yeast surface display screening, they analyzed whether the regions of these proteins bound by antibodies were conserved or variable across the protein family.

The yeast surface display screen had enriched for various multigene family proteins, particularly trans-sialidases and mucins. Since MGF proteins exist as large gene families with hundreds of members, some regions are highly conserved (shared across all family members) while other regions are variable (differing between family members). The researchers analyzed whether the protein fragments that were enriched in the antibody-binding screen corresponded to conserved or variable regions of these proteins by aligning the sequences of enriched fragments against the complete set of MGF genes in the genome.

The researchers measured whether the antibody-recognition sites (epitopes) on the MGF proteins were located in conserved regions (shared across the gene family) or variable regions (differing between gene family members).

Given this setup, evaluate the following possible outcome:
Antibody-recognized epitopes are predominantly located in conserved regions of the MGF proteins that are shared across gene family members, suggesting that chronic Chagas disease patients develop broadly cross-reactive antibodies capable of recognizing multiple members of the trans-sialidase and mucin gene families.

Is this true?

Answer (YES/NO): NO